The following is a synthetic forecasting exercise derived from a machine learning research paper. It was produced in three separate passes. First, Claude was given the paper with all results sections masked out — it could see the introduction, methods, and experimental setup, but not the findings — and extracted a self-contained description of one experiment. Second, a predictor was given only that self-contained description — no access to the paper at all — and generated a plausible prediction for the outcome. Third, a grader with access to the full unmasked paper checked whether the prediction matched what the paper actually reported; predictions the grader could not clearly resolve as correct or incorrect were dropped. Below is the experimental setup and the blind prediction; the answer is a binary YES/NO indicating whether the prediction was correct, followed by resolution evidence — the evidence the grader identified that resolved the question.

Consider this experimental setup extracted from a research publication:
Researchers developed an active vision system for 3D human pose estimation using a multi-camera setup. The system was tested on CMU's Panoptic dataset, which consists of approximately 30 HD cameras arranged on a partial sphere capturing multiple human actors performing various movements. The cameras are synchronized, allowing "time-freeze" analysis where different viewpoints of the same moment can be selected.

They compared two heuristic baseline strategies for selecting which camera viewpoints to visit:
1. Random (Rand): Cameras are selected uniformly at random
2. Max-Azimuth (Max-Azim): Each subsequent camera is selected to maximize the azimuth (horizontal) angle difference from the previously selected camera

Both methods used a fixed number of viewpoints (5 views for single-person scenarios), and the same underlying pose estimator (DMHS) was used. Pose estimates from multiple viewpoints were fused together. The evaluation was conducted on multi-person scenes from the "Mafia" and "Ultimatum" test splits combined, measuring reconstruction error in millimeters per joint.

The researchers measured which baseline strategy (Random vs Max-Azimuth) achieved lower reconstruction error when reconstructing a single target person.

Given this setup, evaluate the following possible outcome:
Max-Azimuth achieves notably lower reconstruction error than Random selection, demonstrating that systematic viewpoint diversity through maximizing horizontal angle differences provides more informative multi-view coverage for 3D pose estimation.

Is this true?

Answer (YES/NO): NO